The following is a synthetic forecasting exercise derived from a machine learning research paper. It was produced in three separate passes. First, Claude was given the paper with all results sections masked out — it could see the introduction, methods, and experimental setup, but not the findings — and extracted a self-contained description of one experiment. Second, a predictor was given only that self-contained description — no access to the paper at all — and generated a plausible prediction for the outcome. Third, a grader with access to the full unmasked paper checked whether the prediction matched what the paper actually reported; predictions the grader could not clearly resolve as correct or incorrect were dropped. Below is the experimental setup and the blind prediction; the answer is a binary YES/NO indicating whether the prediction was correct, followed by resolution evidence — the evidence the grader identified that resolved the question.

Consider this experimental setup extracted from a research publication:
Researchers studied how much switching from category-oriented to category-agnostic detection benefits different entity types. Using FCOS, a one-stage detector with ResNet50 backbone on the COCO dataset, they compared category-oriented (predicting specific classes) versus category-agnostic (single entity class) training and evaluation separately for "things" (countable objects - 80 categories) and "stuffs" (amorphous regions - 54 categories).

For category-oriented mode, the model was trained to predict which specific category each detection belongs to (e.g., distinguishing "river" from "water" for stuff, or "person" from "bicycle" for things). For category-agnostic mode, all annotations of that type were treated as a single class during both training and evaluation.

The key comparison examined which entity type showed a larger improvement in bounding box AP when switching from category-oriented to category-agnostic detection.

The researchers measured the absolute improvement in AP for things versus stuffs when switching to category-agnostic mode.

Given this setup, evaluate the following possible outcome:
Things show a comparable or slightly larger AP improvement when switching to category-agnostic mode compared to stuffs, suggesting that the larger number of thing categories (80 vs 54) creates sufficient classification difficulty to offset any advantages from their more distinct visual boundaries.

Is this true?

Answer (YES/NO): NO